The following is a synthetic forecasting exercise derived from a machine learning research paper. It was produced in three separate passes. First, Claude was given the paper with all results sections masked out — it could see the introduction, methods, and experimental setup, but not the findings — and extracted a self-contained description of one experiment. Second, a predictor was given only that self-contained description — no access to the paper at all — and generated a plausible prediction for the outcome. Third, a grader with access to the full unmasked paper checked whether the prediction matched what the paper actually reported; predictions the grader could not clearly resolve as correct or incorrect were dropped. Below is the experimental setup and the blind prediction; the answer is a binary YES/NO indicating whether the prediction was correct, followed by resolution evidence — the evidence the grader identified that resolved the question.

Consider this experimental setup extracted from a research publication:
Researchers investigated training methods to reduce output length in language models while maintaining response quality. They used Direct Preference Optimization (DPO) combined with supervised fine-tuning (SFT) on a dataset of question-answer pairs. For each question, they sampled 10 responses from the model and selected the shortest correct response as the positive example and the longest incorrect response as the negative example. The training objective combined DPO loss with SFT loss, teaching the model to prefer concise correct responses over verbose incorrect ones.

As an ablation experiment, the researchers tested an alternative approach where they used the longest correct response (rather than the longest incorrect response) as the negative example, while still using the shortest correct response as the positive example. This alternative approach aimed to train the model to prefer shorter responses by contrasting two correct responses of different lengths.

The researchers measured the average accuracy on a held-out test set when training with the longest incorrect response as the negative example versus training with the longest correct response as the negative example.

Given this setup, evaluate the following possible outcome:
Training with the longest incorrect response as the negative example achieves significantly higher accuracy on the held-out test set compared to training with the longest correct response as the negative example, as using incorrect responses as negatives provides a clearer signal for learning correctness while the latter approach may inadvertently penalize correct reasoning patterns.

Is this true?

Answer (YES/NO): YES